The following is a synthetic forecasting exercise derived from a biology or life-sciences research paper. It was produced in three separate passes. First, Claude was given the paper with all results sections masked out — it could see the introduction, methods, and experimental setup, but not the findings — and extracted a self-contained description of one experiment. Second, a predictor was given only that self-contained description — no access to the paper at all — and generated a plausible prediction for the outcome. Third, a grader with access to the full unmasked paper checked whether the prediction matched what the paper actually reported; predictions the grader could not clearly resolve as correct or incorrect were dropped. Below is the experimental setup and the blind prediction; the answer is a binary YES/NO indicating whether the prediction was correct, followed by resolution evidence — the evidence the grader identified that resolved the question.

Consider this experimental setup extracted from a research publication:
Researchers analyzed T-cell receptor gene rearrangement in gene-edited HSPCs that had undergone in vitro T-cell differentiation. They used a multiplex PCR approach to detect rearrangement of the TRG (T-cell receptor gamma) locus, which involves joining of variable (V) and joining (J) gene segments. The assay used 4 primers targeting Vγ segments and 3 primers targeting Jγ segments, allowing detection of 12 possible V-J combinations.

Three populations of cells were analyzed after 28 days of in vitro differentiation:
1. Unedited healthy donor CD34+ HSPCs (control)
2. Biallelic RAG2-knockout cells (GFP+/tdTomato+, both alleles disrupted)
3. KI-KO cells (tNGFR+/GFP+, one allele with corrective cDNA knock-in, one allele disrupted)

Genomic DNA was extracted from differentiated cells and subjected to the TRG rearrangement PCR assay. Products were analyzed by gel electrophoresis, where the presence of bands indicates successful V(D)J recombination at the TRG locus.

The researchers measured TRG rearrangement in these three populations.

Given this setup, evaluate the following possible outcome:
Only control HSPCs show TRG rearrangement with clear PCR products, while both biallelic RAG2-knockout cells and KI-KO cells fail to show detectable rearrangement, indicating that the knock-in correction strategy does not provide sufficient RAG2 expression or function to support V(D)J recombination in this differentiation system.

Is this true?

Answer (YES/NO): NO